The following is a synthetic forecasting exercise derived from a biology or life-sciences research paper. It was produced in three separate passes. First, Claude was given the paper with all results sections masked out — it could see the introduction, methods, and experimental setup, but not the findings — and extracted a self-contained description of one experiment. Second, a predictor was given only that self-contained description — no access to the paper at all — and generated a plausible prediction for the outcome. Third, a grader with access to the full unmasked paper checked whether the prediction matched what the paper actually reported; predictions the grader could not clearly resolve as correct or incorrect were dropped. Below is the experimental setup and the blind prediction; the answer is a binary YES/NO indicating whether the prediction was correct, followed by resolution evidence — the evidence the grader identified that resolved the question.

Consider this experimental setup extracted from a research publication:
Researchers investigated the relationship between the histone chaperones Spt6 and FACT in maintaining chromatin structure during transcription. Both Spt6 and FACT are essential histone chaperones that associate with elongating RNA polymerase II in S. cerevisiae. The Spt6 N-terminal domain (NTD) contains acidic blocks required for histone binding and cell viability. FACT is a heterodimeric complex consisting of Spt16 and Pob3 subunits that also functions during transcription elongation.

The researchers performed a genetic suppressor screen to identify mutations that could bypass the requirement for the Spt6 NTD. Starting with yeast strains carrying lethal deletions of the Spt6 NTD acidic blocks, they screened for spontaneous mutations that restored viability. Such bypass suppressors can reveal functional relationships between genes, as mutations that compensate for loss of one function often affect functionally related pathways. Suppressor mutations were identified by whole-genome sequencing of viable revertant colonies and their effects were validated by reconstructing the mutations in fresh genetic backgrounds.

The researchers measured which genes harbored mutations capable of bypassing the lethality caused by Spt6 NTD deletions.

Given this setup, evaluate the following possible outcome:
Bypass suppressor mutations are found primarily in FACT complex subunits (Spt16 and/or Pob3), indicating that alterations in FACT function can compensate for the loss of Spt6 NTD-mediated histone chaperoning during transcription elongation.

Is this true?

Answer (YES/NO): YES